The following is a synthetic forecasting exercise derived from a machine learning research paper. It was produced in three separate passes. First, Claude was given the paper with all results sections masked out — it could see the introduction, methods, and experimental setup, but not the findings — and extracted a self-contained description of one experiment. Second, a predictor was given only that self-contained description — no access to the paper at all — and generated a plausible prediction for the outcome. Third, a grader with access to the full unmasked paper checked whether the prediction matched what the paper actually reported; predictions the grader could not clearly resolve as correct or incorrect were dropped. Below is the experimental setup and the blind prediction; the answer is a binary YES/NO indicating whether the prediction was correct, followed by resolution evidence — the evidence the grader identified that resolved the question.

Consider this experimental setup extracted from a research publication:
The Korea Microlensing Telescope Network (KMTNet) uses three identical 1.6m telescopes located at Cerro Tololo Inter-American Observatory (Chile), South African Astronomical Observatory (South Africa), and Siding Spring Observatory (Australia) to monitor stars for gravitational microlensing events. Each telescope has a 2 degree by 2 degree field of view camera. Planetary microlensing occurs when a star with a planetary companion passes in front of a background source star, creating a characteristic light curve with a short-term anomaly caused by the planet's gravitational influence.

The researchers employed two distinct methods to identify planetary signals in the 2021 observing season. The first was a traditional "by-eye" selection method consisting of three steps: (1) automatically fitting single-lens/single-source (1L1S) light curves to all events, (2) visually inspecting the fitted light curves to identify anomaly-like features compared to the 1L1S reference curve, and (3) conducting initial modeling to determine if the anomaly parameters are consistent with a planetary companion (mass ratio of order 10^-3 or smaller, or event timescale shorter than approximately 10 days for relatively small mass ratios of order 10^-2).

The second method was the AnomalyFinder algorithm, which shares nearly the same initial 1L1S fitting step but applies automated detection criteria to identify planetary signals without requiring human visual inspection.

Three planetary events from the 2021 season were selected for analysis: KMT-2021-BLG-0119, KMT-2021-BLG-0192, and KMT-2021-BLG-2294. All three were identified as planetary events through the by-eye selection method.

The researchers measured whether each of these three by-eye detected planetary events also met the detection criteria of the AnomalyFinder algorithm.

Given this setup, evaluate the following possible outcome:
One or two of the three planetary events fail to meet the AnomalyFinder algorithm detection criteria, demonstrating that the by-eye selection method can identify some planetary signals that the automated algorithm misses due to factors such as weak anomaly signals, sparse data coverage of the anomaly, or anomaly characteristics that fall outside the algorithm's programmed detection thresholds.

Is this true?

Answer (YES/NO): YES